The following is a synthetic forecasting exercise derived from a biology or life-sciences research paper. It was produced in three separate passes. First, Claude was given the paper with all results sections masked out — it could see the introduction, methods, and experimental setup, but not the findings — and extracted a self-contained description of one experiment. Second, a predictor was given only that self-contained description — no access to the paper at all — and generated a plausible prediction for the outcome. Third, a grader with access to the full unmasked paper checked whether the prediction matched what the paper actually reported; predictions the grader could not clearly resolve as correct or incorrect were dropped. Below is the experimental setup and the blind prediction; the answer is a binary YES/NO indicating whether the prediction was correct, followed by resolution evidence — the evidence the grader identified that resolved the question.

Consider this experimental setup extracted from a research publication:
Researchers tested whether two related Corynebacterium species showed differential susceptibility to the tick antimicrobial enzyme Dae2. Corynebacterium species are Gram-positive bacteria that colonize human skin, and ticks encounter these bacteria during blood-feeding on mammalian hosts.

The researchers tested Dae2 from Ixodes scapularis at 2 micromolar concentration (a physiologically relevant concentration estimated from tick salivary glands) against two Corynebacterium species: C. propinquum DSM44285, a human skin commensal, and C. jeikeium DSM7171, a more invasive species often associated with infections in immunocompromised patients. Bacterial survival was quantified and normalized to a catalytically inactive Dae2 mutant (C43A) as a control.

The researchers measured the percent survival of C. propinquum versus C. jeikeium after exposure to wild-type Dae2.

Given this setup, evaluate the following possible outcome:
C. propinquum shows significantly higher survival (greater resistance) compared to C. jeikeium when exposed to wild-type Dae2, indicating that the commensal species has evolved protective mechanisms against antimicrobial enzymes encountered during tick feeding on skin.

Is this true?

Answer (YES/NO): NO